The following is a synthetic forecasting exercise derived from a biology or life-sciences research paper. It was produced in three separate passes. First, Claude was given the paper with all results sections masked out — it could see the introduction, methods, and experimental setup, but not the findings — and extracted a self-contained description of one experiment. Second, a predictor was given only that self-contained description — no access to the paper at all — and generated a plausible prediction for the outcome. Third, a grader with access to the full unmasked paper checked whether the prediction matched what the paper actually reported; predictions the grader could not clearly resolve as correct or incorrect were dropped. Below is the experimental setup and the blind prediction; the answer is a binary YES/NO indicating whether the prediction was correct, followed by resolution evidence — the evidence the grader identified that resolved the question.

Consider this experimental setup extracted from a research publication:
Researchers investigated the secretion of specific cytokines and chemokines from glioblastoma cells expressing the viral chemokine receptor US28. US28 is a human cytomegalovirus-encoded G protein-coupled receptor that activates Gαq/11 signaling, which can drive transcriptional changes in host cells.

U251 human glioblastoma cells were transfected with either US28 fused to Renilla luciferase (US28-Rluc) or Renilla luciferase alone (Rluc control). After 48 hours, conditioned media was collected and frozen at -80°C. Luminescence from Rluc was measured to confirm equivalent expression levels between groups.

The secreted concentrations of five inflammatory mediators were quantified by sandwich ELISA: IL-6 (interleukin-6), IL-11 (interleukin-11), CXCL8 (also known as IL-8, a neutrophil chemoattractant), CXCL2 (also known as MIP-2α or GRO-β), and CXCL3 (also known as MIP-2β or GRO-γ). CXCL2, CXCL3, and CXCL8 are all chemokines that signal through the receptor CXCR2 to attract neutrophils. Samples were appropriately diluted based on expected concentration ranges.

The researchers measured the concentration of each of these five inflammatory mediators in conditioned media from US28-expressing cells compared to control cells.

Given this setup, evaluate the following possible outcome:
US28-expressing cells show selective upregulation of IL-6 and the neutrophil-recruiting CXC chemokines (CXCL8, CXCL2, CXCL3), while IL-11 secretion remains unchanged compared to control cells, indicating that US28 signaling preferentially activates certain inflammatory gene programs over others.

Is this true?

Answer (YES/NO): NO